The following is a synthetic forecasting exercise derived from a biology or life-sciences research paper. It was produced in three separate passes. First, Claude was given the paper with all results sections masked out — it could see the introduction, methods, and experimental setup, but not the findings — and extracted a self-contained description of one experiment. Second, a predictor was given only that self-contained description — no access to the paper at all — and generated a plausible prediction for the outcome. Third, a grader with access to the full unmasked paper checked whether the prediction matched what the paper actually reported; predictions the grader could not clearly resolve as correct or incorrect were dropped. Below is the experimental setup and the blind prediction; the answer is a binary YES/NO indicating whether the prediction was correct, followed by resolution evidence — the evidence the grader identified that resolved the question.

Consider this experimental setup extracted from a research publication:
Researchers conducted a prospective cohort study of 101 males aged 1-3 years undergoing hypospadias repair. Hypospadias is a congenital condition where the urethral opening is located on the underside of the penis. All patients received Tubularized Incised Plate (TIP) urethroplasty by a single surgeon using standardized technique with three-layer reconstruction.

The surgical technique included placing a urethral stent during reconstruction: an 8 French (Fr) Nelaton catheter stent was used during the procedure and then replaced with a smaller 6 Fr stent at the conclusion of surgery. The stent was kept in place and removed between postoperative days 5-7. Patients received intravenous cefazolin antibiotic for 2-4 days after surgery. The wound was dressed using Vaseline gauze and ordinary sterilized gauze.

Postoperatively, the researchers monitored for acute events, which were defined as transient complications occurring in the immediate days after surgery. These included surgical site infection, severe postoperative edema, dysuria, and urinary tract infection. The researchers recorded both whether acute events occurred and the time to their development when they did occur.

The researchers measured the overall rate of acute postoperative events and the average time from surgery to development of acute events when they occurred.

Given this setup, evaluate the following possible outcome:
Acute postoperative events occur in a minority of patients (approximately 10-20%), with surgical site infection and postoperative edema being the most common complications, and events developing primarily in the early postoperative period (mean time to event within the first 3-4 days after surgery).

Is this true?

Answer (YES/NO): NO